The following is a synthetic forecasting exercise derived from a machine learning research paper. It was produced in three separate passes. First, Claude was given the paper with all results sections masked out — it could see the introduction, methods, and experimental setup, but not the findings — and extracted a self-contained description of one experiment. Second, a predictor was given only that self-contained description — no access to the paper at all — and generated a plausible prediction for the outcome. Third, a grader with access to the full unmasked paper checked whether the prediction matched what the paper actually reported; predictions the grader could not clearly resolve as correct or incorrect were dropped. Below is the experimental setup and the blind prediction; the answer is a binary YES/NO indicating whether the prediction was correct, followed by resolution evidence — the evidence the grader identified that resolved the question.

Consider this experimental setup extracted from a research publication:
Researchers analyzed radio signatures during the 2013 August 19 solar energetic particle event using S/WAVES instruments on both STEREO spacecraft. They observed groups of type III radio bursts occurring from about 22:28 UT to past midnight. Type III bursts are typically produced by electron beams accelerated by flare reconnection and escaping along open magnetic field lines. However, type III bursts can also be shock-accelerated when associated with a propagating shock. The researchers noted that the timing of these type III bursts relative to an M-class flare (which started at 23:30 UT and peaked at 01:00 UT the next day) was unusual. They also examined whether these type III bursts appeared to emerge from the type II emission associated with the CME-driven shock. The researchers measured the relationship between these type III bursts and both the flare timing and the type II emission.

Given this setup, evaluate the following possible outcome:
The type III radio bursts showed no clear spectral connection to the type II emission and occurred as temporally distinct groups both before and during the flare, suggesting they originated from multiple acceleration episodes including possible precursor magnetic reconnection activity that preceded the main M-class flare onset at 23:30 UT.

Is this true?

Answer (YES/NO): NO